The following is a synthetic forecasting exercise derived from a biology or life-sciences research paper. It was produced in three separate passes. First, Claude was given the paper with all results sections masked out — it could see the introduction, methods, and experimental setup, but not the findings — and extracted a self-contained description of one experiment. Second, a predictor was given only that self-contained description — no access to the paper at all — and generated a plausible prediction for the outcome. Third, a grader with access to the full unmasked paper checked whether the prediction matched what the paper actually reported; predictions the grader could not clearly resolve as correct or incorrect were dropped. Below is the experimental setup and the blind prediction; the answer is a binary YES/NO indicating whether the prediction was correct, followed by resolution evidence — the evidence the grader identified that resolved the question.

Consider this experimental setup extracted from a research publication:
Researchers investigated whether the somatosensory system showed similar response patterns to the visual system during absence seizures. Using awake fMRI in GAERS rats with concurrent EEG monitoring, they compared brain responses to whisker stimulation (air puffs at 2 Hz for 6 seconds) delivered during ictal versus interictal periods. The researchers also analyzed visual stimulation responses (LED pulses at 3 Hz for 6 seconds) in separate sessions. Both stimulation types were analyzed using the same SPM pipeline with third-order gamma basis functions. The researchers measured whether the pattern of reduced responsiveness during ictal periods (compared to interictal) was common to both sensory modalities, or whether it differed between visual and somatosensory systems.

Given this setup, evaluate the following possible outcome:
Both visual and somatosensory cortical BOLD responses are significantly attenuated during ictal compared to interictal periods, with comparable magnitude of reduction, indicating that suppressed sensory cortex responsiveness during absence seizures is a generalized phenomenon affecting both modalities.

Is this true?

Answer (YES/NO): NO